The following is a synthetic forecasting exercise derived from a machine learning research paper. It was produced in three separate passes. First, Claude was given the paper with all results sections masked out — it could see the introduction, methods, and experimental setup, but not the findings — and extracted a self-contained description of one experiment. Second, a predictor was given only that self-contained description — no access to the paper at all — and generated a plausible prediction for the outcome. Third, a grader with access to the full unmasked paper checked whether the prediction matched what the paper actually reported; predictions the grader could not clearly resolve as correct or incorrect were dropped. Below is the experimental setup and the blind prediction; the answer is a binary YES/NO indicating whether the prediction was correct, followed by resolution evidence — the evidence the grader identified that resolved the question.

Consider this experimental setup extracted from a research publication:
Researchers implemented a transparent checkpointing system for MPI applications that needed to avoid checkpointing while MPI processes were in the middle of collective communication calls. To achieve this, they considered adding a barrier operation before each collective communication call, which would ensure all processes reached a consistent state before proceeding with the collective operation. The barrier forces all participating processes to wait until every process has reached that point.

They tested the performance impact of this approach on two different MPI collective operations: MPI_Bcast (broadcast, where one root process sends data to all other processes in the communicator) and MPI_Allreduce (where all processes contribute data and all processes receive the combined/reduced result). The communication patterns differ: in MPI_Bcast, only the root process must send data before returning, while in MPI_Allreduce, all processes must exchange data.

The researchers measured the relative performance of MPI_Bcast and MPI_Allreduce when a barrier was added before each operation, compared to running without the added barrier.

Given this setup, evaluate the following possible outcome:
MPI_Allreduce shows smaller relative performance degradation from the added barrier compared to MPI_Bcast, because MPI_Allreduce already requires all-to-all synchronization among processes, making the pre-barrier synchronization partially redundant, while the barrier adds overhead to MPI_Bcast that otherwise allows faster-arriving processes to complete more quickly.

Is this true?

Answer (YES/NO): YES